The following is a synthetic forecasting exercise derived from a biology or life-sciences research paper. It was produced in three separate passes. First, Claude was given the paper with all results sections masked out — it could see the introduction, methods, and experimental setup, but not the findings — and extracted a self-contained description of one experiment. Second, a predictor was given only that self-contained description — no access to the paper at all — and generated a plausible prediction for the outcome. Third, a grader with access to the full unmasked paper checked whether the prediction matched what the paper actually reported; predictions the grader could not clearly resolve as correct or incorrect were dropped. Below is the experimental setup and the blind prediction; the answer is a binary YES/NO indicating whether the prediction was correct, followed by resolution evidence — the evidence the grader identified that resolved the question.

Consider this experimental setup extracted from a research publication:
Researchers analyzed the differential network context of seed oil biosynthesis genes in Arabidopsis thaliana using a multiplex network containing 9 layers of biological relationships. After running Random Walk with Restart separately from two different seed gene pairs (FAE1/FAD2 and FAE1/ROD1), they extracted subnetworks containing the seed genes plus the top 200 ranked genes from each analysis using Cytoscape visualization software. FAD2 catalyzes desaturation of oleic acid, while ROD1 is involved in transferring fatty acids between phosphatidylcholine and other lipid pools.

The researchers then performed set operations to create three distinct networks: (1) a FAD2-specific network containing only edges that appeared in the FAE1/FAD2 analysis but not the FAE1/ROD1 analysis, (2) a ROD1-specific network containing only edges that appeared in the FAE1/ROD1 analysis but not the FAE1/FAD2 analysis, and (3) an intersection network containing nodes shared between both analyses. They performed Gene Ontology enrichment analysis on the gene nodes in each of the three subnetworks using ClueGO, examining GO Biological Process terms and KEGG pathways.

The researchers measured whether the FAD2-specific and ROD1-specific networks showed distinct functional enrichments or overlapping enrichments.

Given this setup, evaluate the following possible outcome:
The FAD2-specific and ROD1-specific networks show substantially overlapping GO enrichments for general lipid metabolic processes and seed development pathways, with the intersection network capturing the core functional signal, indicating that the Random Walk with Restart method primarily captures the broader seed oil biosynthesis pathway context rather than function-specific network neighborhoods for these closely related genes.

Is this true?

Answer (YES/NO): NO